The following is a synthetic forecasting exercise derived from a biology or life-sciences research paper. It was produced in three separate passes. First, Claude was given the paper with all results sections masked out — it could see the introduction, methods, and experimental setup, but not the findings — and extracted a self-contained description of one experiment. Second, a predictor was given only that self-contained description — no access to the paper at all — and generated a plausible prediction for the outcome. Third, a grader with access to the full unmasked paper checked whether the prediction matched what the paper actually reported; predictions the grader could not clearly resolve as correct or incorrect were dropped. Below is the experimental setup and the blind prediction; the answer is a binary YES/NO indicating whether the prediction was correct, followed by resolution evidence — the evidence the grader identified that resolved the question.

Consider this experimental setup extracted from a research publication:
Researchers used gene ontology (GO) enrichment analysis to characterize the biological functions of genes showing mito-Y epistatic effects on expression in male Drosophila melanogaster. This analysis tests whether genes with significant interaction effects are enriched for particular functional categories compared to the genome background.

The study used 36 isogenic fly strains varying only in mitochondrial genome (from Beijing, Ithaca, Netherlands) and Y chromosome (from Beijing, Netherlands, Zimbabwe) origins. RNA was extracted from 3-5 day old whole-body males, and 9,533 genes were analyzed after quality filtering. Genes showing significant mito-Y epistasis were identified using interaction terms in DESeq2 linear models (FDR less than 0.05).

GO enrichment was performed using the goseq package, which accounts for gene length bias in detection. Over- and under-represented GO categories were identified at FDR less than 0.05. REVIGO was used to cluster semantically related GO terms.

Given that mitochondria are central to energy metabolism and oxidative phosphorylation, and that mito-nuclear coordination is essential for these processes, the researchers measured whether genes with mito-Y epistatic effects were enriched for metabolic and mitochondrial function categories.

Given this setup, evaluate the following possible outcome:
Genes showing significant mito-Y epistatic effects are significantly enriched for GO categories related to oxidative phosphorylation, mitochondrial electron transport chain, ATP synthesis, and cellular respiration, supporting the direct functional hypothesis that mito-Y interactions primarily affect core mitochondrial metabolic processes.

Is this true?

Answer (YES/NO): NO